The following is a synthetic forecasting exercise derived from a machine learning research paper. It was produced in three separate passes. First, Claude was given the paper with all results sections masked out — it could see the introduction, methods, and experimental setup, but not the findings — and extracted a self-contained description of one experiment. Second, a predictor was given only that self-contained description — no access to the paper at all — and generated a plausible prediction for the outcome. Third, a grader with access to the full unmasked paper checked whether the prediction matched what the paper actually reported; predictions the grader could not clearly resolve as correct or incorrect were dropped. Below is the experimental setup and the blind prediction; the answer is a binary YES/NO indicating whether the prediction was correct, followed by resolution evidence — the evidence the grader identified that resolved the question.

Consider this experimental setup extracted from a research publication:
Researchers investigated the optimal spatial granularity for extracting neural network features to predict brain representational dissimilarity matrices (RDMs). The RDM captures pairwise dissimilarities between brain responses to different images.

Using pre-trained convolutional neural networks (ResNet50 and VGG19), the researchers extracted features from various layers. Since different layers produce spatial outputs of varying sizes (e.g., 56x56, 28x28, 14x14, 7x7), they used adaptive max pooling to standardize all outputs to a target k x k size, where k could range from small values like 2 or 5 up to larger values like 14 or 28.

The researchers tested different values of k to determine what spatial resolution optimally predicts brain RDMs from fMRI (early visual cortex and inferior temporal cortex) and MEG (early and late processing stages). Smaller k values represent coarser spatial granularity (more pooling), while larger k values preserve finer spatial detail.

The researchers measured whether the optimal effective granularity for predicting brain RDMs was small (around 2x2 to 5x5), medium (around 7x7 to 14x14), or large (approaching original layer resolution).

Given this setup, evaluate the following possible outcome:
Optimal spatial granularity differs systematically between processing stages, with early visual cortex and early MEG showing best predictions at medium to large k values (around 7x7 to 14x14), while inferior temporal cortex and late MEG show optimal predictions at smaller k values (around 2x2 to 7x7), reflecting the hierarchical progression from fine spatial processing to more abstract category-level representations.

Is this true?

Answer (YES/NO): NO